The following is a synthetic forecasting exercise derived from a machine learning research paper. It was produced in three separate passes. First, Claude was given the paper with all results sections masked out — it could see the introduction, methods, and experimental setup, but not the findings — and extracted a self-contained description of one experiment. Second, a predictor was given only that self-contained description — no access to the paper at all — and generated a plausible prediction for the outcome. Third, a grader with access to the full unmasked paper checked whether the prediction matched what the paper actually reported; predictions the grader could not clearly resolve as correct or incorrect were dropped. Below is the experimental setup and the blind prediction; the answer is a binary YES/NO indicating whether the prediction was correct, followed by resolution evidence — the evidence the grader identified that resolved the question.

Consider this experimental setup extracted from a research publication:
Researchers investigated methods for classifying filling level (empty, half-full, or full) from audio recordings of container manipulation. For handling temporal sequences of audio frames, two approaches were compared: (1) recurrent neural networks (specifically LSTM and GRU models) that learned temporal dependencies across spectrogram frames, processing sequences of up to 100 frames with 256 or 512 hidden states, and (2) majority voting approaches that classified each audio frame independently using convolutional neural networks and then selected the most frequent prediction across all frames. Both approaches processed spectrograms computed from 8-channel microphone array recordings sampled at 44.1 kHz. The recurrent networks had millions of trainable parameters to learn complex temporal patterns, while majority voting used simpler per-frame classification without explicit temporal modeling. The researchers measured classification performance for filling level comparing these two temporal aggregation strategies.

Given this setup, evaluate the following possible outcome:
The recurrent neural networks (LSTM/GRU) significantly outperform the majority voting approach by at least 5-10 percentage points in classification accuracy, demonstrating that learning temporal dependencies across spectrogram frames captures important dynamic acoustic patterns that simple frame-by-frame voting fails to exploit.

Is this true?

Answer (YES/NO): NO